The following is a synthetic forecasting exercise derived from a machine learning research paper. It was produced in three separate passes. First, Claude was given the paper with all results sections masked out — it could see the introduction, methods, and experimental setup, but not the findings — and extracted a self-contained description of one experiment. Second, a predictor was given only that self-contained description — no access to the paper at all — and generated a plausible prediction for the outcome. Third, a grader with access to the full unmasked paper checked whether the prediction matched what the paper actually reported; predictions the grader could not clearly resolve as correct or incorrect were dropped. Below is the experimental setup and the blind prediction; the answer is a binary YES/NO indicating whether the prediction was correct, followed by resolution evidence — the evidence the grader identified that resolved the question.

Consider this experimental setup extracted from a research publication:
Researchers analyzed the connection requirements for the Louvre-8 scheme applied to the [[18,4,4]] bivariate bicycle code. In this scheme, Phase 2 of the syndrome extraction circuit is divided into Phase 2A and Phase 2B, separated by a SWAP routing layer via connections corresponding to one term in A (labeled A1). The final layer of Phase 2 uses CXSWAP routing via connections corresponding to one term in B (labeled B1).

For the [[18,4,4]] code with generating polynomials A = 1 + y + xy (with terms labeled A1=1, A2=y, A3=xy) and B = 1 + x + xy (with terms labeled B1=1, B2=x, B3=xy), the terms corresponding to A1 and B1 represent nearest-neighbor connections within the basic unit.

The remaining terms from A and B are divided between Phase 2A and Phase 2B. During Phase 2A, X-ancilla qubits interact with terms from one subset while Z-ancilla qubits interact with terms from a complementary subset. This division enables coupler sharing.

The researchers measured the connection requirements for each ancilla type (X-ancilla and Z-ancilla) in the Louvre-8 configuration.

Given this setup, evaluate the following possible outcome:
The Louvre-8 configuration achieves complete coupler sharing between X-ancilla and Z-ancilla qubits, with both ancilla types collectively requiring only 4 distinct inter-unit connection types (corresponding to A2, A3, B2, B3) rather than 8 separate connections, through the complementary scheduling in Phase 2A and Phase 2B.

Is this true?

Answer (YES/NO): NO